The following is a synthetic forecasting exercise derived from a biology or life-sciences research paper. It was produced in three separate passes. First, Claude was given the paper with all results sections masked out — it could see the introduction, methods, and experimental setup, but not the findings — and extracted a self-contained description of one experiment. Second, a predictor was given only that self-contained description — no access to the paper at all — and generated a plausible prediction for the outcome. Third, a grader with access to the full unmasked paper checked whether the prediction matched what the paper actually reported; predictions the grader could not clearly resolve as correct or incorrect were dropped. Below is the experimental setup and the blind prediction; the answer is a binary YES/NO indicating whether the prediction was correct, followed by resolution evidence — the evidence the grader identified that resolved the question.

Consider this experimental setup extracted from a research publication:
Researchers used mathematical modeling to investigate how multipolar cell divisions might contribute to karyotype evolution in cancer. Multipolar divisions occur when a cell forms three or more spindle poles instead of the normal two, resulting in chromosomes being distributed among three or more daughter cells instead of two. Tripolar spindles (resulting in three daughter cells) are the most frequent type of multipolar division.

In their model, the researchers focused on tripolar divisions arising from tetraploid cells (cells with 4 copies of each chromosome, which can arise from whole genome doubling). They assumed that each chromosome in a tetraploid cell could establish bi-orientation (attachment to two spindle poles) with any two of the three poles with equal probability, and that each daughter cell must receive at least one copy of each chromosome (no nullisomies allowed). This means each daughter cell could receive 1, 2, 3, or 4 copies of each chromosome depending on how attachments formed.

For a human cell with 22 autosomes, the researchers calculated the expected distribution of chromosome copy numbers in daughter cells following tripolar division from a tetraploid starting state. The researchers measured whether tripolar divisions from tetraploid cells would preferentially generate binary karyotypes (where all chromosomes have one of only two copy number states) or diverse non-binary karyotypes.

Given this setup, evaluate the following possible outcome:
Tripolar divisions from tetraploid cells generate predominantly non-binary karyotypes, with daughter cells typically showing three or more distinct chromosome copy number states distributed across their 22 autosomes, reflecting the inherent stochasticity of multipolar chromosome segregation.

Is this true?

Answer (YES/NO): YES